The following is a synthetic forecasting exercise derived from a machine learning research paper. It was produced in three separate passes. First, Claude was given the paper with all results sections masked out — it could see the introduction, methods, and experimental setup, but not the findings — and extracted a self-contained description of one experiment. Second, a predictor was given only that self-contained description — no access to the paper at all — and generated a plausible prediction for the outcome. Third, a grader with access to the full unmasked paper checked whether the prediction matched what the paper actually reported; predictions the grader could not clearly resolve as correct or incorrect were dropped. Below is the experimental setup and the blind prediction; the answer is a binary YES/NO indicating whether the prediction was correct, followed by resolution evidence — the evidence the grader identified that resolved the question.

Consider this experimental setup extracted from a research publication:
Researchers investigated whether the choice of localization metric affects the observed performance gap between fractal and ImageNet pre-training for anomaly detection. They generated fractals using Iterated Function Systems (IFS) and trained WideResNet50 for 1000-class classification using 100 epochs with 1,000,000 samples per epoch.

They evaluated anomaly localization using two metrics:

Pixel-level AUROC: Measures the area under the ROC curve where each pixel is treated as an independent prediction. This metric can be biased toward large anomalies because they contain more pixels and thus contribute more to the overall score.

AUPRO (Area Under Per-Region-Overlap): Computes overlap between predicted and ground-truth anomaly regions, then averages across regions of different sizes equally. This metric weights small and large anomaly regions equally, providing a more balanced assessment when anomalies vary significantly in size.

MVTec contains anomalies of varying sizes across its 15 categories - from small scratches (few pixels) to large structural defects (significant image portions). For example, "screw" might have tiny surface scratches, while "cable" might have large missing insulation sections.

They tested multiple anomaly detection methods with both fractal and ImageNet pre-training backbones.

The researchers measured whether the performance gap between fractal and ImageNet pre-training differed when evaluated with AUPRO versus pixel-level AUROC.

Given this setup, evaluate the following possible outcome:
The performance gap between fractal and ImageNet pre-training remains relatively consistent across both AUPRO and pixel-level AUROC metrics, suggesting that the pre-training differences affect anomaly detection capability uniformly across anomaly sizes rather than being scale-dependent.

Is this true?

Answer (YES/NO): NO